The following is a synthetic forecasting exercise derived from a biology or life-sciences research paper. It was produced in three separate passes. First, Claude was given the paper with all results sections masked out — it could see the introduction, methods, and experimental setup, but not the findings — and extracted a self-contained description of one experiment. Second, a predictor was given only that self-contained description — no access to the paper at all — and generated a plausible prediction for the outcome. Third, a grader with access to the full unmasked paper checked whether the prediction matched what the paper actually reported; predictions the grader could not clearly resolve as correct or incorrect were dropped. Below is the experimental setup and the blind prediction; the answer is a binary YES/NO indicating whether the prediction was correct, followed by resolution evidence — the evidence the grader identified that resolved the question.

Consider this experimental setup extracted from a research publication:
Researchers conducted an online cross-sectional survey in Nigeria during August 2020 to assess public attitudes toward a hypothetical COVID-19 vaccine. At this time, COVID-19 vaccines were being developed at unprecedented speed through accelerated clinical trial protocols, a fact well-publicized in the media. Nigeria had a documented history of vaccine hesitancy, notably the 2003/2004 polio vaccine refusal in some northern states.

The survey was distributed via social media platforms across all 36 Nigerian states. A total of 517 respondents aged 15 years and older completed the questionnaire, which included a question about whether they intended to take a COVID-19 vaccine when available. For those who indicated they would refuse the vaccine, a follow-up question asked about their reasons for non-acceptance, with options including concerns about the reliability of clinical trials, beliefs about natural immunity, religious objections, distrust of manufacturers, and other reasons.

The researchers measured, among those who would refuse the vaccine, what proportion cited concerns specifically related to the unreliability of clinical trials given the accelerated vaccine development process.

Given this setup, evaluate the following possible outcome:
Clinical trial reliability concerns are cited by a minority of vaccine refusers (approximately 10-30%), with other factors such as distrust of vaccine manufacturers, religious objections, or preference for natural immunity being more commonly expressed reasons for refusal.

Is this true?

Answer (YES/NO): NO